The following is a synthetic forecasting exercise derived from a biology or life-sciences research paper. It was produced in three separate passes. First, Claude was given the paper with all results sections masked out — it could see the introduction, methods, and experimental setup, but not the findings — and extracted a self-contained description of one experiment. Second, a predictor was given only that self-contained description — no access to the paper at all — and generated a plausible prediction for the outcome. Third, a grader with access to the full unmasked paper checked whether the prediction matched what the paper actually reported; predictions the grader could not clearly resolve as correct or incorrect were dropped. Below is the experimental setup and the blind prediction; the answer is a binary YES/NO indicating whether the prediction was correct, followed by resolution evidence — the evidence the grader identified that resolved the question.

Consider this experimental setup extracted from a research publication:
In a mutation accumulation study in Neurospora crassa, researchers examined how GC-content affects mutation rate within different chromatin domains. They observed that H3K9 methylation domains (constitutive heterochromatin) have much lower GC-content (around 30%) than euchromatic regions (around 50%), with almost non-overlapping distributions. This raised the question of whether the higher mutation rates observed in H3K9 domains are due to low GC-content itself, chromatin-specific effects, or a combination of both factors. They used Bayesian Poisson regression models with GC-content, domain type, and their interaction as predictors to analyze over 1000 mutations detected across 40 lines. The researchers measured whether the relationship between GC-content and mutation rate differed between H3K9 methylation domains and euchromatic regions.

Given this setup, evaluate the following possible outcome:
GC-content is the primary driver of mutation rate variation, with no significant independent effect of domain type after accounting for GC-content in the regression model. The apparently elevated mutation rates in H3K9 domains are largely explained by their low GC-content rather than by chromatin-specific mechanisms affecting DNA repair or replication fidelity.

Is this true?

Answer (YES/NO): NO